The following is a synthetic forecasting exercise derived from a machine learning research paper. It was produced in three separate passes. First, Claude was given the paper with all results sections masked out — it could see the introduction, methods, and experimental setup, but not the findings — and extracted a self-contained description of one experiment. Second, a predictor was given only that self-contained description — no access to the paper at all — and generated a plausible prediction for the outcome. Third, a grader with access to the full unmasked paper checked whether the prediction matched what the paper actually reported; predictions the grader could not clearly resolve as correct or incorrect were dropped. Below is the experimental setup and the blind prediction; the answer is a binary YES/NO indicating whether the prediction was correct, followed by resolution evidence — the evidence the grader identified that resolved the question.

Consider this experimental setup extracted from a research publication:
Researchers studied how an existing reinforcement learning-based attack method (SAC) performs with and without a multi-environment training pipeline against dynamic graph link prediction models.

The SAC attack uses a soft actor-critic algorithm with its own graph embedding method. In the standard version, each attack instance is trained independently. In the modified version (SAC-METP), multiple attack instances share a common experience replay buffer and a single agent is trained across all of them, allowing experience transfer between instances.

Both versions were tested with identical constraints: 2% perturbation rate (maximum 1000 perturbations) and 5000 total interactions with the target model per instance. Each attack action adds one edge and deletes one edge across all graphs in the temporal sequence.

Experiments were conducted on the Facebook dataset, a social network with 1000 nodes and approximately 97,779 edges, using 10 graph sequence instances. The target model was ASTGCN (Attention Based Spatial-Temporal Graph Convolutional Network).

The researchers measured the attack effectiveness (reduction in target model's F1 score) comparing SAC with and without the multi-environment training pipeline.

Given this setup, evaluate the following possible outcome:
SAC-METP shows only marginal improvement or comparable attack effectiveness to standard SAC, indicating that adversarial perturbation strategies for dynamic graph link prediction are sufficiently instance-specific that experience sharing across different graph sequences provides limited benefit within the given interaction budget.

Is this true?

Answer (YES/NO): YES